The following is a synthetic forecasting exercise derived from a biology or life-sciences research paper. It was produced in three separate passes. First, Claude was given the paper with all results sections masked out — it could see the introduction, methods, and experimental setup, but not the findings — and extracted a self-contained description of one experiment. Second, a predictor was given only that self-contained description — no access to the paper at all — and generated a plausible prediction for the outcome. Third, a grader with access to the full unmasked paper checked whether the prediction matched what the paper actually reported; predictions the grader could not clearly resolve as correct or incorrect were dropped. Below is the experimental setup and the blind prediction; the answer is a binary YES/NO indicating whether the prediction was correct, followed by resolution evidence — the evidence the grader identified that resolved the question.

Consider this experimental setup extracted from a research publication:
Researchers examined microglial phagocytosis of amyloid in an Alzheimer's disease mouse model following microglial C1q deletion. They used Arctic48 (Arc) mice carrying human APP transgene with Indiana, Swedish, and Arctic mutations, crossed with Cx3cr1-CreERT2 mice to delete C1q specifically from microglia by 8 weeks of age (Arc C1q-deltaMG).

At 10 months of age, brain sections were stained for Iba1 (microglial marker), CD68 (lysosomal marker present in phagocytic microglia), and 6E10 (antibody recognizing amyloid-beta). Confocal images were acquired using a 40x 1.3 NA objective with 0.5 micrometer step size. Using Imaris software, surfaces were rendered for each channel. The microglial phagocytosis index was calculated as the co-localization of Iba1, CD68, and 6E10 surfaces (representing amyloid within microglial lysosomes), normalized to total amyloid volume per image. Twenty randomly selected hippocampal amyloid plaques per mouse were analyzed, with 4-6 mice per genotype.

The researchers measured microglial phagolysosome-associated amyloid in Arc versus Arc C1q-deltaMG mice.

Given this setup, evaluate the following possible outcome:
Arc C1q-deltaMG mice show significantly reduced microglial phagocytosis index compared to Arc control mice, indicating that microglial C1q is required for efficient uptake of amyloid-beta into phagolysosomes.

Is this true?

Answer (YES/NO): YES